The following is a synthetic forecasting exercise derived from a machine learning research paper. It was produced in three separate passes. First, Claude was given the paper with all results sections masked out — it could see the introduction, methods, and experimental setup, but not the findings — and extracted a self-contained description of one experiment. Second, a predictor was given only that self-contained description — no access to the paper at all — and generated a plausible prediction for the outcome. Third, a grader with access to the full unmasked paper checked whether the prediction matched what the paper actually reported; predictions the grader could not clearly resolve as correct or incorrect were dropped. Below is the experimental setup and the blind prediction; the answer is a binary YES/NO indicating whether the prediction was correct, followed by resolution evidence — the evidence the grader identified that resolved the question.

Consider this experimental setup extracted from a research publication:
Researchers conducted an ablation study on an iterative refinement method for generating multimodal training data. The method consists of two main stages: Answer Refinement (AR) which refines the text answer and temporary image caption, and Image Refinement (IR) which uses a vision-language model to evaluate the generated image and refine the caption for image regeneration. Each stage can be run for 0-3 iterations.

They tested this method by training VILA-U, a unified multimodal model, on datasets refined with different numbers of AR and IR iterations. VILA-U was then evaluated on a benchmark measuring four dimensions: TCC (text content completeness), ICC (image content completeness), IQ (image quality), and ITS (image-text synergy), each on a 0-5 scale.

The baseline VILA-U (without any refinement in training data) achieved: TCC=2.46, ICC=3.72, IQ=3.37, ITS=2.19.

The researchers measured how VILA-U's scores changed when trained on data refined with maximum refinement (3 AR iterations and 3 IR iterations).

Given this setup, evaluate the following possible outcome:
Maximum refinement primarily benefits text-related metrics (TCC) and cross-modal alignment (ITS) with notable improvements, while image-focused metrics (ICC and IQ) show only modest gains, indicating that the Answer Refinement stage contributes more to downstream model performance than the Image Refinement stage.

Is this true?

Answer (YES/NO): YES